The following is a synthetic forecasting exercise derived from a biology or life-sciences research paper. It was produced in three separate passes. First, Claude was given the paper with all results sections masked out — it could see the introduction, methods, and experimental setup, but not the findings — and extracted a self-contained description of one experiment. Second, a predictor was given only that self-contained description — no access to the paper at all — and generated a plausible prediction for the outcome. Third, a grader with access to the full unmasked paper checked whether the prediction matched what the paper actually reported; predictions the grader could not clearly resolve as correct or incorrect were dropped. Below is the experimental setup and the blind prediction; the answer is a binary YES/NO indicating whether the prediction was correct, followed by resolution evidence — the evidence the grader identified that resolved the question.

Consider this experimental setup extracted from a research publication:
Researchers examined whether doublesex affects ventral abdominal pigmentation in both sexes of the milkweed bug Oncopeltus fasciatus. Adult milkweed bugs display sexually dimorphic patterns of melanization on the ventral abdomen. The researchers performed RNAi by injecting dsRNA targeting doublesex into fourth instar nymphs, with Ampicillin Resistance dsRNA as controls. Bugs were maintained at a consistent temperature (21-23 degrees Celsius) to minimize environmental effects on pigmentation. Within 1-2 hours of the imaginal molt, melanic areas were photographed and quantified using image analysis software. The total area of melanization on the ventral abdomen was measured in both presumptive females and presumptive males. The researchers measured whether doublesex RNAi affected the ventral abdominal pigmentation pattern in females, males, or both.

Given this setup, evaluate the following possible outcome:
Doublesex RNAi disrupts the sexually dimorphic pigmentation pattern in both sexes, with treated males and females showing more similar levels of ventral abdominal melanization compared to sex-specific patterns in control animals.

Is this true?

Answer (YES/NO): YES